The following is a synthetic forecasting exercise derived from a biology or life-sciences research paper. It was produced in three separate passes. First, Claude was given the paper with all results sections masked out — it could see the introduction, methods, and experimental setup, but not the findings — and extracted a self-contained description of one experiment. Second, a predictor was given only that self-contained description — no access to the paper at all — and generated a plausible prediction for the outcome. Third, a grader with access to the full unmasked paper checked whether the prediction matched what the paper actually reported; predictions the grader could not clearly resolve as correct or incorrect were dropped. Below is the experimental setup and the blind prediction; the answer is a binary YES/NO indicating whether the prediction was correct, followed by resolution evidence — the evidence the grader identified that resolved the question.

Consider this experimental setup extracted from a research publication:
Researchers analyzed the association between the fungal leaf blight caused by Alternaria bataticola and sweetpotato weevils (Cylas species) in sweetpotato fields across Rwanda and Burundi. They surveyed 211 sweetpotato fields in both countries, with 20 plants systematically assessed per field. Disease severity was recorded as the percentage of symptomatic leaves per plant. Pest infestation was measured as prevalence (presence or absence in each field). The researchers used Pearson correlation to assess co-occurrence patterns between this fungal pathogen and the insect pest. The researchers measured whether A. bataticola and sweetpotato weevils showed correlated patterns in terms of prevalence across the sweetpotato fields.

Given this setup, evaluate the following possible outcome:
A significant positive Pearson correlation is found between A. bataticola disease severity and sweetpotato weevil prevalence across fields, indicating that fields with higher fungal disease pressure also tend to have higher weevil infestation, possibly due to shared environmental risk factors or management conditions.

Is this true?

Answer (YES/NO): NO